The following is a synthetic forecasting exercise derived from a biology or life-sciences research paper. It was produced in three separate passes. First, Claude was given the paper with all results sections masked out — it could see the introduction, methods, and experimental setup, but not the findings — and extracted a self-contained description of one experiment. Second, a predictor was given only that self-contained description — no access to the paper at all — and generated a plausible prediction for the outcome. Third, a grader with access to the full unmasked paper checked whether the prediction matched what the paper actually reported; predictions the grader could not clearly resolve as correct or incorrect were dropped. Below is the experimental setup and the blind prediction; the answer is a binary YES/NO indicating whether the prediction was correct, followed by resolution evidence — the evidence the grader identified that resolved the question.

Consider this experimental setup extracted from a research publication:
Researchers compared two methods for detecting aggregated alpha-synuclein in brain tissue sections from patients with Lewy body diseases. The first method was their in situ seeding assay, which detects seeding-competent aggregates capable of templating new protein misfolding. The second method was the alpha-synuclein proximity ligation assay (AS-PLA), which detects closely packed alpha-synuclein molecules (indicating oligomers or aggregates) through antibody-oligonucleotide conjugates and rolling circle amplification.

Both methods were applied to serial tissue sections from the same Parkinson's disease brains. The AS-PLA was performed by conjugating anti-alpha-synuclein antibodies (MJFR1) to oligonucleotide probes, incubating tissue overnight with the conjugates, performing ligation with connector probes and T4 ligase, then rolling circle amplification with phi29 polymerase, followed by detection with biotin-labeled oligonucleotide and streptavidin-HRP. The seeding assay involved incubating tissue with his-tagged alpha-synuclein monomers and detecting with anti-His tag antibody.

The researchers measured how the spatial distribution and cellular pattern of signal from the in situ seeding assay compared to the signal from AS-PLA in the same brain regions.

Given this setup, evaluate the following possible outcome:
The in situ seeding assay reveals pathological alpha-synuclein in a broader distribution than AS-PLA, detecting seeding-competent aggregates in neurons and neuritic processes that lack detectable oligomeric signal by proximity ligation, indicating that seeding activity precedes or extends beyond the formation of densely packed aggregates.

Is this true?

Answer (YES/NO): NO